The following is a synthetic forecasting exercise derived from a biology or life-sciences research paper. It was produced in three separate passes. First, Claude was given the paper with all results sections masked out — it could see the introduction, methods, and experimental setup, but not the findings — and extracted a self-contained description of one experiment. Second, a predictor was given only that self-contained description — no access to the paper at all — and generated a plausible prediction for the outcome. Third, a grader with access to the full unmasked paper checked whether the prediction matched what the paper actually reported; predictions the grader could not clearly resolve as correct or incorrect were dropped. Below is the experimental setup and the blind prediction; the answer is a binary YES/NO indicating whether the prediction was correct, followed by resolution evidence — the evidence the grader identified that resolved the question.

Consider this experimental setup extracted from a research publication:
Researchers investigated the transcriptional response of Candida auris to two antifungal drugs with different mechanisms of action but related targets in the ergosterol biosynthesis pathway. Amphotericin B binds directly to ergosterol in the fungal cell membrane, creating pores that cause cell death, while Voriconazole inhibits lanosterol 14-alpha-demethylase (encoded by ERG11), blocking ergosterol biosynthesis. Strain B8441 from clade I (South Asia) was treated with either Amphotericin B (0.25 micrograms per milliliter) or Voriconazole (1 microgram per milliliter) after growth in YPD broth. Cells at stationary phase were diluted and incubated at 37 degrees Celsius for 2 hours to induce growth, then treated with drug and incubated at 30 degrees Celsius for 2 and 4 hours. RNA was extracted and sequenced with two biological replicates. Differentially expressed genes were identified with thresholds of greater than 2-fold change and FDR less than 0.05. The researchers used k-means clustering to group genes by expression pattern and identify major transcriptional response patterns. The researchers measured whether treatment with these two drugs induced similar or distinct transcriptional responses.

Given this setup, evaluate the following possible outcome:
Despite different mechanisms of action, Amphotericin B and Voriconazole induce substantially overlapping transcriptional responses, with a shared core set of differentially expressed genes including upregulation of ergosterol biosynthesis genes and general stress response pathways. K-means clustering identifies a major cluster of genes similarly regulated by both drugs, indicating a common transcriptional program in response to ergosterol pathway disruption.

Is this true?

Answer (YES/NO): YES